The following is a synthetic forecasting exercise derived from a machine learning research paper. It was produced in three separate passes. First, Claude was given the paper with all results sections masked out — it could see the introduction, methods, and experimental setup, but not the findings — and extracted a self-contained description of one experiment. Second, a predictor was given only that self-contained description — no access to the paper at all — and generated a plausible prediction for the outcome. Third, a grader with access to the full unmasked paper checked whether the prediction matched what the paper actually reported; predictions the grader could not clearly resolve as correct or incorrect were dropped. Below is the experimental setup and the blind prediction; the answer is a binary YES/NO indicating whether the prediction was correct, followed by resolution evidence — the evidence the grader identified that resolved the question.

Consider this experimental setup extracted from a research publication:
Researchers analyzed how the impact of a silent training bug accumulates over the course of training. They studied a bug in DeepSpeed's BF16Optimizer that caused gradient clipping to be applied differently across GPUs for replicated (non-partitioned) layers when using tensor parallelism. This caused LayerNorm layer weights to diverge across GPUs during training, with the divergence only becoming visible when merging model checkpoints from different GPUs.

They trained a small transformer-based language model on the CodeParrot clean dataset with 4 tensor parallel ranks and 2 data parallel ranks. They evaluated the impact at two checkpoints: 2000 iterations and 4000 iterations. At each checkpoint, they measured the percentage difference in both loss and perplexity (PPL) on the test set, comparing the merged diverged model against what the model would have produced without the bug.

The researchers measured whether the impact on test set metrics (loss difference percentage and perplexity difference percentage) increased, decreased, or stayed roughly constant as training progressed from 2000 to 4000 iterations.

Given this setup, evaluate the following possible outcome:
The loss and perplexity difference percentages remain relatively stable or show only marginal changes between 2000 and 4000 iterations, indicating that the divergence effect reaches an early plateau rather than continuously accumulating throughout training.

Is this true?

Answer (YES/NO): NO